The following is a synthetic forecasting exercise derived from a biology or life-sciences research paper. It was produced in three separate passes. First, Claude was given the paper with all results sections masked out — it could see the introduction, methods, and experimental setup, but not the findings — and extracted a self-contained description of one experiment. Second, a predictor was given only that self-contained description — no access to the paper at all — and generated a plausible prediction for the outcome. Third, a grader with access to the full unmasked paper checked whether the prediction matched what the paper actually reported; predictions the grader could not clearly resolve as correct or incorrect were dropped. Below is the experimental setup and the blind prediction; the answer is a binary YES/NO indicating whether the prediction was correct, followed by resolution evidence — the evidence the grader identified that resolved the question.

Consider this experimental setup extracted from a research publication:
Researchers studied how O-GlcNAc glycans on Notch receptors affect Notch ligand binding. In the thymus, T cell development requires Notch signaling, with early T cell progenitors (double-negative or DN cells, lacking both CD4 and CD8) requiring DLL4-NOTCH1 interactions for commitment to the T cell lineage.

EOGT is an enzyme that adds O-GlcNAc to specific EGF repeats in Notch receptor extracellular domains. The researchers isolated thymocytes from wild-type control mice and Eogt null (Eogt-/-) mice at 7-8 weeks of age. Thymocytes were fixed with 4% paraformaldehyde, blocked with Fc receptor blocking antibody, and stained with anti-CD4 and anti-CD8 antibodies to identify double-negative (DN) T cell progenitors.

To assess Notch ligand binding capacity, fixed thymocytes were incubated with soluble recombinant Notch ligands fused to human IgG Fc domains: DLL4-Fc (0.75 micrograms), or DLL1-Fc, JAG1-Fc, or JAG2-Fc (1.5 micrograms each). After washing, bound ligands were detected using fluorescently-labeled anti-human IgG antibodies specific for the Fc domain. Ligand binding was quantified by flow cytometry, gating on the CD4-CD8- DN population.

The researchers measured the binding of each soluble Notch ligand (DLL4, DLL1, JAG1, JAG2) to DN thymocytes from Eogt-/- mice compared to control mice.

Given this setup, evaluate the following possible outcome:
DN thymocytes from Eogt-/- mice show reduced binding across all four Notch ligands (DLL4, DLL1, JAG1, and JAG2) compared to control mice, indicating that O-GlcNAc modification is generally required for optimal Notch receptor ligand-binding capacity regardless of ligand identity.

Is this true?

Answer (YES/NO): NO